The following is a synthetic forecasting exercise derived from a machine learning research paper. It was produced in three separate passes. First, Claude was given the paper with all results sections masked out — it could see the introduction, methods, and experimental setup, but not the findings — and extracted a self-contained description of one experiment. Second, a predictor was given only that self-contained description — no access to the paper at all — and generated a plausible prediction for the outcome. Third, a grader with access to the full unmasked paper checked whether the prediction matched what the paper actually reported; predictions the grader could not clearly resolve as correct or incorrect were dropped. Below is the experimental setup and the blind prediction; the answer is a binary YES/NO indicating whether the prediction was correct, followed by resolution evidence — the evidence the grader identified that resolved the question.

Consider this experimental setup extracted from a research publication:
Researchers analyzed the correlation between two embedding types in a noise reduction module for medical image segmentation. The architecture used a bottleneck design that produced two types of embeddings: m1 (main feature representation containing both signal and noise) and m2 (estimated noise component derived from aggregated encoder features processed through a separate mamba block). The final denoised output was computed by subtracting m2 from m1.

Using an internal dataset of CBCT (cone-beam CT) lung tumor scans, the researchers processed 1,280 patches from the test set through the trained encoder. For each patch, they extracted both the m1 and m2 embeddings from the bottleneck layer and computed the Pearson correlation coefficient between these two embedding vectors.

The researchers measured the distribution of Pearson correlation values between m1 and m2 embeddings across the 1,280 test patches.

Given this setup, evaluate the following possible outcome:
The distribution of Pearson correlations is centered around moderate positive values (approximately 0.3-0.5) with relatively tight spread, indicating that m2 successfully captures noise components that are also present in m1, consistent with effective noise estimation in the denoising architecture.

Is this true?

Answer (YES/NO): NO